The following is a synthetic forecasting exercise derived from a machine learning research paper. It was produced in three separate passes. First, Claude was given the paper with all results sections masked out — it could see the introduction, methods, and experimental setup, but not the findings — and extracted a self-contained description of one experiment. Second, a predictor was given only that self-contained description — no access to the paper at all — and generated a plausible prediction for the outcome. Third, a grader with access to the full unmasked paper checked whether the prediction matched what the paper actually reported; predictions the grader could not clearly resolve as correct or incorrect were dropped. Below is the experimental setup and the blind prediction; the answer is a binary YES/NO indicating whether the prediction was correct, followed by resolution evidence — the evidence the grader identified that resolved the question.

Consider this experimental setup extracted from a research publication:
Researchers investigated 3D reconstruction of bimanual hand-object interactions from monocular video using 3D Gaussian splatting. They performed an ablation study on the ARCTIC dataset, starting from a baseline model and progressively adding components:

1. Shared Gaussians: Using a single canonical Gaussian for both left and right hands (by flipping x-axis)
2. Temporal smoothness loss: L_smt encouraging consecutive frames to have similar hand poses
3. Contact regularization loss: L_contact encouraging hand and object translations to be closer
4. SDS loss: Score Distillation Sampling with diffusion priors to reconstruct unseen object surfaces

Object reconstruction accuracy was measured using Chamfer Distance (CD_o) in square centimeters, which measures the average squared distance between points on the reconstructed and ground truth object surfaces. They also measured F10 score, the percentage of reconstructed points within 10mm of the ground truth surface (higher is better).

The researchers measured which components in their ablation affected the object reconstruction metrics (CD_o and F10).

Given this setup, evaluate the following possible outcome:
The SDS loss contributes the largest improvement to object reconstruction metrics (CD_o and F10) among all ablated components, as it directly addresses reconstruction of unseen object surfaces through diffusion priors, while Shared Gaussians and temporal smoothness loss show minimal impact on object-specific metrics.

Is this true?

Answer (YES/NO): YES